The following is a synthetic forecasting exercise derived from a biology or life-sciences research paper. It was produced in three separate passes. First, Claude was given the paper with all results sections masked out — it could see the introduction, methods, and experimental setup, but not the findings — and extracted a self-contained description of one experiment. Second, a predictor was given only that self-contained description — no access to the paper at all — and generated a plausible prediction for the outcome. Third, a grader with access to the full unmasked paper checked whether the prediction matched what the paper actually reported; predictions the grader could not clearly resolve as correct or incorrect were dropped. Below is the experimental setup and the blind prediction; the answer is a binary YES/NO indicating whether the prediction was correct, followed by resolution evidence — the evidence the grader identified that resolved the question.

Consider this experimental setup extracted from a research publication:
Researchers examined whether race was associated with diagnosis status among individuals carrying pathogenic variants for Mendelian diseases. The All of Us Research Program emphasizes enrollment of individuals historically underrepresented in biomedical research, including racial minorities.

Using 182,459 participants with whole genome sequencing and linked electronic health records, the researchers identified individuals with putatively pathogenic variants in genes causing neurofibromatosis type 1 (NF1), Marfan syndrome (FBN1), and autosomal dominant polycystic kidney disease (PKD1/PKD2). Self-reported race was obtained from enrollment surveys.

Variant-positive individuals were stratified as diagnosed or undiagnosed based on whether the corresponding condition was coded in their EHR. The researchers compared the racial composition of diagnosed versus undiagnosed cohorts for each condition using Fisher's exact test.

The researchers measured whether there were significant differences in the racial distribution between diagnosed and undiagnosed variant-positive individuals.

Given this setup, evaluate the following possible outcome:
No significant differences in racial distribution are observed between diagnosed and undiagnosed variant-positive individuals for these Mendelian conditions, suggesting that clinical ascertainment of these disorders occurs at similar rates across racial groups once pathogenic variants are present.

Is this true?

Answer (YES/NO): NO